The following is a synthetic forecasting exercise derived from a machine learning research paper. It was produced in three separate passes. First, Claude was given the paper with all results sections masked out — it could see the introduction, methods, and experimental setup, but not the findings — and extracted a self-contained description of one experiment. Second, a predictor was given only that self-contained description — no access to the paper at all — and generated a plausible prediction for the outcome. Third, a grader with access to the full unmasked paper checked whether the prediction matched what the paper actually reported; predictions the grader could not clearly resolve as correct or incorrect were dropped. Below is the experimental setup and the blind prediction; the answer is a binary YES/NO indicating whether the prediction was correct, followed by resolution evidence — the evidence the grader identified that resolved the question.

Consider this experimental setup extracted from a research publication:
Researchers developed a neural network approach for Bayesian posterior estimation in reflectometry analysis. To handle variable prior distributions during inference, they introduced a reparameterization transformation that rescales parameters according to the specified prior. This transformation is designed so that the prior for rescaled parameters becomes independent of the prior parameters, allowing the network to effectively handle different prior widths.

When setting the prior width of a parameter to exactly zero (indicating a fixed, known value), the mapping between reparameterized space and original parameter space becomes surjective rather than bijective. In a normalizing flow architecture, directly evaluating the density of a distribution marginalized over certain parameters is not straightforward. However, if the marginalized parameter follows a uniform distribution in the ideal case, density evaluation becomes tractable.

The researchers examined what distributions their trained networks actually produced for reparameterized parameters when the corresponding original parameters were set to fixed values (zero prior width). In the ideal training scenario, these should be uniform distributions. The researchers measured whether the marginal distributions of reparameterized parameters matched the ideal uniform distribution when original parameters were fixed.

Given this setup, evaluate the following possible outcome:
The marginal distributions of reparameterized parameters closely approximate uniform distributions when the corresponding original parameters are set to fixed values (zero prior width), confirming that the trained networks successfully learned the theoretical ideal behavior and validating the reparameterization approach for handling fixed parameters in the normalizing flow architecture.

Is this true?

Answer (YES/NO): NO